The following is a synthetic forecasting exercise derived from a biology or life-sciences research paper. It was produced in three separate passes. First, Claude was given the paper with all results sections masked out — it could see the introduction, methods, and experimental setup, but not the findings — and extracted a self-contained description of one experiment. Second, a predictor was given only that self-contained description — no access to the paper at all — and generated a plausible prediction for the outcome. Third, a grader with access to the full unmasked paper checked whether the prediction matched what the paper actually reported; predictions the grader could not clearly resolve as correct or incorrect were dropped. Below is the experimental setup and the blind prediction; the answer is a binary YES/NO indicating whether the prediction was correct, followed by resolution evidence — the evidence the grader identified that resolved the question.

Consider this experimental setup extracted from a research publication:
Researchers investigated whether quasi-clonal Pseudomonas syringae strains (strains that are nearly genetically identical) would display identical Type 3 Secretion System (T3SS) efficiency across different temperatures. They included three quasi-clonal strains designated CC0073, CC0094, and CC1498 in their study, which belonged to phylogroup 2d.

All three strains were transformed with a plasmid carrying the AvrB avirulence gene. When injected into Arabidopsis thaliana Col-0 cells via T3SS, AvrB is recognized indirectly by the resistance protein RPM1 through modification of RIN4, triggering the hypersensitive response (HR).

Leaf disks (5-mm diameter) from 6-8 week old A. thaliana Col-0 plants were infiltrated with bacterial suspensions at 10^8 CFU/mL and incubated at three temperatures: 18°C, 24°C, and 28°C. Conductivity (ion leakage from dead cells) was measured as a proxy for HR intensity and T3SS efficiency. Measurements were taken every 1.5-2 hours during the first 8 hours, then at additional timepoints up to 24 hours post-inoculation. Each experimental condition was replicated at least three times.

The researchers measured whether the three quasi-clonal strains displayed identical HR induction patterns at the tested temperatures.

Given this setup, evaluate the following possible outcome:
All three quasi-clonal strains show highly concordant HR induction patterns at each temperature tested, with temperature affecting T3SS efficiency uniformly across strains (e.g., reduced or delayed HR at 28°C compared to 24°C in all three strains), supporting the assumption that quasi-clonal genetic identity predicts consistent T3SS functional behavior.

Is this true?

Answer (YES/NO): NO